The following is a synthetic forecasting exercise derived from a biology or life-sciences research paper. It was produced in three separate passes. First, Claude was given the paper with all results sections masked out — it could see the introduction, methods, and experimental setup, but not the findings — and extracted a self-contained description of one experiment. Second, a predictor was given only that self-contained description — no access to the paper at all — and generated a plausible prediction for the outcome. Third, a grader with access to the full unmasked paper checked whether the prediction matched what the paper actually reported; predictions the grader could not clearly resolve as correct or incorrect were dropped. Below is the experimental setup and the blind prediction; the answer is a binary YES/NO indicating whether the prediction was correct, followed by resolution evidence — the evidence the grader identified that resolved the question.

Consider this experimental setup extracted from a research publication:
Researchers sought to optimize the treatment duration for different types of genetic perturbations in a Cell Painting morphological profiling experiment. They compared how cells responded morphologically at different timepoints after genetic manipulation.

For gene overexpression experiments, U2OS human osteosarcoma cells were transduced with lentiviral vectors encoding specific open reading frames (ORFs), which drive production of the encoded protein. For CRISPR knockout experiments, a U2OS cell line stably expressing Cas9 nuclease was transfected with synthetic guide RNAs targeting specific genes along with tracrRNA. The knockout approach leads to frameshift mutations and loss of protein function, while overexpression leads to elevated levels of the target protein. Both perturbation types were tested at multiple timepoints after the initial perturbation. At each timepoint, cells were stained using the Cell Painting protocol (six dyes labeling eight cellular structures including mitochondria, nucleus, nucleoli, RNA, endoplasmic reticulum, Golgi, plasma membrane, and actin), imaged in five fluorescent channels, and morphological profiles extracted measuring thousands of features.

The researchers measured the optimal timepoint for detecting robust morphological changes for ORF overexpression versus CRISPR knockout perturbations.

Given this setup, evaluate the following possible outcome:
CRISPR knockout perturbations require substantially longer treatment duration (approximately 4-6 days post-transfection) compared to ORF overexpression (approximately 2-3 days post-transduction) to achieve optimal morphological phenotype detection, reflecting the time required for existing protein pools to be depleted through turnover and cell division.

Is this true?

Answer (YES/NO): YES